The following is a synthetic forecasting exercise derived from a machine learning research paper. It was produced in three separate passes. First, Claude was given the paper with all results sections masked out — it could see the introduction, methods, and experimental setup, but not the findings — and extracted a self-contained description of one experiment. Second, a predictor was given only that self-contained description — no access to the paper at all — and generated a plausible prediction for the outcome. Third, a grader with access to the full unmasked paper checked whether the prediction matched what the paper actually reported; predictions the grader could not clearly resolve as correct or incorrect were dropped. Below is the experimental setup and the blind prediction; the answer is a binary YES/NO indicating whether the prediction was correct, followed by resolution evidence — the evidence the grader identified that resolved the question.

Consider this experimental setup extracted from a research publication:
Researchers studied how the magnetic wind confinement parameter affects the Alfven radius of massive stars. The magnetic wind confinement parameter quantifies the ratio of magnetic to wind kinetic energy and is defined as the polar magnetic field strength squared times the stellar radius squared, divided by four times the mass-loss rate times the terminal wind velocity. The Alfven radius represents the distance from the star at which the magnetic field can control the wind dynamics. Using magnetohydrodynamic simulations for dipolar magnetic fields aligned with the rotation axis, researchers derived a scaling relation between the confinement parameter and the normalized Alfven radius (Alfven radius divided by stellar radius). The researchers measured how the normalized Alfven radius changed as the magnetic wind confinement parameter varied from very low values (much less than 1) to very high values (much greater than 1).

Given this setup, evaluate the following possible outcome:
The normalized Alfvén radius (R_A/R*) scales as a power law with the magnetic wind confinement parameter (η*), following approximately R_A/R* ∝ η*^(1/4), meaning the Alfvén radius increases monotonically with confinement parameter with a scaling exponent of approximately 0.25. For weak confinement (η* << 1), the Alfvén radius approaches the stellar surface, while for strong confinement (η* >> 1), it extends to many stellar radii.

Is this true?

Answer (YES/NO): YES